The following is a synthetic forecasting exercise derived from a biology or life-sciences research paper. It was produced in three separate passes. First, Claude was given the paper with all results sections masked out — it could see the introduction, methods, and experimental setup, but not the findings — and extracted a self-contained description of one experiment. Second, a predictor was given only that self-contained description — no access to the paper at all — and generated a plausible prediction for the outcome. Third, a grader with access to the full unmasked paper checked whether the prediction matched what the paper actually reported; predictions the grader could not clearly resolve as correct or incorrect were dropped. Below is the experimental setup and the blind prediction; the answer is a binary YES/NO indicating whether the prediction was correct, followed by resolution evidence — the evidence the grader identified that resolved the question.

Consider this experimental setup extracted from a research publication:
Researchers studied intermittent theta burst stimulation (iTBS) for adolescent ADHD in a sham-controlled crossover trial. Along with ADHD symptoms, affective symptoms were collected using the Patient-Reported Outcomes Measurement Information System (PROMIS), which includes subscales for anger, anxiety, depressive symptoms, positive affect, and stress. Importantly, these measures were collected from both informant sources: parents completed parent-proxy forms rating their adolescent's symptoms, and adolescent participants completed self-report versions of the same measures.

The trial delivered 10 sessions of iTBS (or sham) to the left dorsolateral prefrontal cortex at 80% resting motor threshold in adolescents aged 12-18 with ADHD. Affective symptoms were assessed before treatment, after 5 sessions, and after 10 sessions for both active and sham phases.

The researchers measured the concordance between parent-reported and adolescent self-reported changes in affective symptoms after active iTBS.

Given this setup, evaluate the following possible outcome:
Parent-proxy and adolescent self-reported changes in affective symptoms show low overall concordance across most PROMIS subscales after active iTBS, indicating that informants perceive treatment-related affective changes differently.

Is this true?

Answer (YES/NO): YES